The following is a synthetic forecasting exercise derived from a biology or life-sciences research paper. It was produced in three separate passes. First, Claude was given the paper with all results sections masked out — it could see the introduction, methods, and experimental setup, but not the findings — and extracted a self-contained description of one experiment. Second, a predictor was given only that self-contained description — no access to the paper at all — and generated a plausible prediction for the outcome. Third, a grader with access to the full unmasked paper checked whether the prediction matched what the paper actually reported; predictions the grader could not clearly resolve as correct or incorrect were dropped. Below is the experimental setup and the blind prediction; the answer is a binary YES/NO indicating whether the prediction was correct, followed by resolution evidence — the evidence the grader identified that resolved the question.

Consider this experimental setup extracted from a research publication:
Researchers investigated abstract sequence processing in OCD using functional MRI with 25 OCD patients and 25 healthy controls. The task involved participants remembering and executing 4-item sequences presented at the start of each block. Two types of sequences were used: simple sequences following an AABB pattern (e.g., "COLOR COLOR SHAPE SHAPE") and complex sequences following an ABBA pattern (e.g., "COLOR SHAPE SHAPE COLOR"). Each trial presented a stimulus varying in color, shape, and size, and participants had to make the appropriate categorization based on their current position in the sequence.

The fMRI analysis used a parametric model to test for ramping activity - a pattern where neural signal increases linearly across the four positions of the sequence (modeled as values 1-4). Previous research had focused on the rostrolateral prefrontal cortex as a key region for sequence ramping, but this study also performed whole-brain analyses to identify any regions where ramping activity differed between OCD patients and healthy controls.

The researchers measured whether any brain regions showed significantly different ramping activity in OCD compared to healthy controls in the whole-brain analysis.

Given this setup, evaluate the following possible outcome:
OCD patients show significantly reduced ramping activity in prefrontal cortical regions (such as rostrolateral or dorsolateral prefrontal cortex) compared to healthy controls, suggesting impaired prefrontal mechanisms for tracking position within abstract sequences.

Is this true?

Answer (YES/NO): NO